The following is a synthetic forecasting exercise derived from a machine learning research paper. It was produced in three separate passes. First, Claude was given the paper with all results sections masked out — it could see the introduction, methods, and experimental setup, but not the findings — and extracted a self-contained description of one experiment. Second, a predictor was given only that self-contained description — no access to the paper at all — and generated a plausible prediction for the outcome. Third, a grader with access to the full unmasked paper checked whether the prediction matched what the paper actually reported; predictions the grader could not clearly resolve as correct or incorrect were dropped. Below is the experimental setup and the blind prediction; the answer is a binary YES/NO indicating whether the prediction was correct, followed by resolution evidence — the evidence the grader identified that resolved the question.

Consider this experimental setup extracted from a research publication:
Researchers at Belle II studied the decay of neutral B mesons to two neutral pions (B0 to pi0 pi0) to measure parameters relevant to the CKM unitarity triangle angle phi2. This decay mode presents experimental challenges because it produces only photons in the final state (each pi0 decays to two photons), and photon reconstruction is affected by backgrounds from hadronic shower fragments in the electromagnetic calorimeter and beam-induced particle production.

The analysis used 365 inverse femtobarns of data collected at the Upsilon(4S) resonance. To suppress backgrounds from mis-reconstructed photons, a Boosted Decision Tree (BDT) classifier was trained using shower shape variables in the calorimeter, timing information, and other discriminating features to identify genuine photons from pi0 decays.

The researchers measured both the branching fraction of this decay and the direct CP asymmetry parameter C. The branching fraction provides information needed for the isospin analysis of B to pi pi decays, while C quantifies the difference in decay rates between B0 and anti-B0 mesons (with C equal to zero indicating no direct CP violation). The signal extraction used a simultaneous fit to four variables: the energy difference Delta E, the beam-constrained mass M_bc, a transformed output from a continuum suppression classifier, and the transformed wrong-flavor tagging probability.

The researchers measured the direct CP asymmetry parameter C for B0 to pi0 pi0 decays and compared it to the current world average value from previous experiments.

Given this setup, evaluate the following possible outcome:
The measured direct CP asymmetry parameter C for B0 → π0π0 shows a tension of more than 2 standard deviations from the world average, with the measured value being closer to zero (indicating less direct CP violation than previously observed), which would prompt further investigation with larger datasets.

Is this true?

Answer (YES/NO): NO